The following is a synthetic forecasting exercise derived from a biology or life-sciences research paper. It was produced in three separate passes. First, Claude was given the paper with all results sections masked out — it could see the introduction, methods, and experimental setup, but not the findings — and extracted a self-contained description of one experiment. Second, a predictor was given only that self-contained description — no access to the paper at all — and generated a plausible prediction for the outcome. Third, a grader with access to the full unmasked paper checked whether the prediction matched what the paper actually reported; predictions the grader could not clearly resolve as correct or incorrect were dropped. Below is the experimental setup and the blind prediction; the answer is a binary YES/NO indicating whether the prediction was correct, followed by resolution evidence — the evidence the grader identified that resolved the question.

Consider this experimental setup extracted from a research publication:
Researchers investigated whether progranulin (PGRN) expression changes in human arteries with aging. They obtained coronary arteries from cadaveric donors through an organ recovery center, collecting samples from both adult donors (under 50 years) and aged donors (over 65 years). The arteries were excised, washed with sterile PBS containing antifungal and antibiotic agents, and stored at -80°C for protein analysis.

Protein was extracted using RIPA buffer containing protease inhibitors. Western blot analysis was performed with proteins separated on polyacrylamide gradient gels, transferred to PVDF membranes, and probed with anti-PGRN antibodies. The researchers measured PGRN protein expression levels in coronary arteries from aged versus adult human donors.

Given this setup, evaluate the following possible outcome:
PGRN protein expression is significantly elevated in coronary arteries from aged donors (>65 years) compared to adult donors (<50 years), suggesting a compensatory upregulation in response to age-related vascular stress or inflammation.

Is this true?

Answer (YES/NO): YES